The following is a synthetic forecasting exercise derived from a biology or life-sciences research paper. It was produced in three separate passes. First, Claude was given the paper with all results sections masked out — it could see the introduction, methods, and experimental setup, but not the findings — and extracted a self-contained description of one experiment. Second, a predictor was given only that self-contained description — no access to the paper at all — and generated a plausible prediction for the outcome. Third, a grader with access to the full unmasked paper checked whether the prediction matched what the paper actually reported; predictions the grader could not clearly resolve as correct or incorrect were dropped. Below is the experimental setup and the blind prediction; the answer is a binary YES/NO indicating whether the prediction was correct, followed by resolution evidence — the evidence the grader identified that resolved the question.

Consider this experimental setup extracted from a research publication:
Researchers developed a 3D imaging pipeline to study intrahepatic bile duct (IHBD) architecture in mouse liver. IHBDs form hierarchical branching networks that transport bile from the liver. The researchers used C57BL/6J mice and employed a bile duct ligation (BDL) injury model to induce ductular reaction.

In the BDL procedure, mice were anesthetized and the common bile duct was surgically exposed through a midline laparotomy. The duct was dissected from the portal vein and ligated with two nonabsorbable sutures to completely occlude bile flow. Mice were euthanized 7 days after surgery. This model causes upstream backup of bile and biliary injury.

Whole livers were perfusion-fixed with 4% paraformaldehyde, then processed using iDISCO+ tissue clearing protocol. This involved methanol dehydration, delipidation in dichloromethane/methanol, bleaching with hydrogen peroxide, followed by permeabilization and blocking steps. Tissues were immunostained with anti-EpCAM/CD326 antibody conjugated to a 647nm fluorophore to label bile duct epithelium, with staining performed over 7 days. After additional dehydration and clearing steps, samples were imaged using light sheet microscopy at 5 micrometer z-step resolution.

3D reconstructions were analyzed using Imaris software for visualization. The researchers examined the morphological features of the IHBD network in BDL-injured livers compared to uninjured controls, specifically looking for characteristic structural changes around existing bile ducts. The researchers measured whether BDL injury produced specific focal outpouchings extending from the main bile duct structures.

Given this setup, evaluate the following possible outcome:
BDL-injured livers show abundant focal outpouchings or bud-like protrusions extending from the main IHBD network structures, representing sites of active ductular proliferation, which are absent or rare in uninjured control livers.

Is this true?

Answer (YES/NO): NO